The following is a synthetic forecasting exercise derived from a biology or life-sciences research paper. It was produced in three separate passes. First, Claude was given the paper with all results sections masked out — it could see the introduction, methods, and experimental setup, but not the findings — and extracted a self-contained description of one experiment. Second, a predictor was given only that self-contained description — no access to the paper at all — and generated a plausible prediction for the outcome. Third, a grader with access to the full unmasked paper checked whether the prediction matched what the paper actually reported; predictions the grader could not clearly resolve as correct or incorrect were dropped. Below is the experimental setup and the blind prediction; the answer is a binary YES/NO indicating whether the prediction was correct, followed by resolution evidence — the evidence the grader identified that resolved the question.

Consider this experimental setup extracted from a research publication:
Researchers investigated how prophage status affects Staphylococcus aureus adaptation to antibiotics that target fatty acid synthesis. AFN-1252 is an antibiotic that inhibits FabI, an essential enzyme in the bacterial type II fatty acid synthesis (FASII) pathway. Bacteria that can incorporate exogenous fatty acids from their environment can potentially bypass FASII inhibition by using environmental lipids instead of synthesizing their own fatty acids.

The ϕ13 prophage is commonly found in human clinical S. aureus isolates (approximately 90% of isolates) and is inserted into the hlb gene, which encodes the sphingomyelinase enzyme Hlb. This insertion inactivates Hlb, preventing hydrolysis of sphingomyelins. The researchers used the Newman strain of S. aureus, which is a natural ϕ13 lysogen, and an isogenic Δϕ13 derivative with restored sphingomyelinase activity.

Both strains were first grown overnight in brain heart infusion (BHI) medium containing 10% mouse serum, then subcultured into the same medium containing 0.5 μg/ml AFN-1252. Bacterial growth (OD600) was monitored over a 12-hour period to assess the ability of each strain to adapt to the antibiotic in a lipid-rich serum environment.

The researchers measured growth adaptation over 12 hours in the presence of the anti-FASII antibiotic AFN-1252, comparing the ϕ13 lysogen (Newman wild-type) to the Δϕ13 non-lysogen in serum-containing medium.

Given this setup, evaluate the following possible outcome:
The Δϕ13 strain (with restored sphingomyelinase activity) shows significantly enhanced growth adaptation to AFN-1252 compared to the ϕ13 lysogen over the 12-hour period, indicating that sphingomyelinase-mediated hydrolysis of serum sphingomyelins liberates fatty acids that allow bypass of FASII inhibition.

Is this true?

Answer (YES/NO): YES